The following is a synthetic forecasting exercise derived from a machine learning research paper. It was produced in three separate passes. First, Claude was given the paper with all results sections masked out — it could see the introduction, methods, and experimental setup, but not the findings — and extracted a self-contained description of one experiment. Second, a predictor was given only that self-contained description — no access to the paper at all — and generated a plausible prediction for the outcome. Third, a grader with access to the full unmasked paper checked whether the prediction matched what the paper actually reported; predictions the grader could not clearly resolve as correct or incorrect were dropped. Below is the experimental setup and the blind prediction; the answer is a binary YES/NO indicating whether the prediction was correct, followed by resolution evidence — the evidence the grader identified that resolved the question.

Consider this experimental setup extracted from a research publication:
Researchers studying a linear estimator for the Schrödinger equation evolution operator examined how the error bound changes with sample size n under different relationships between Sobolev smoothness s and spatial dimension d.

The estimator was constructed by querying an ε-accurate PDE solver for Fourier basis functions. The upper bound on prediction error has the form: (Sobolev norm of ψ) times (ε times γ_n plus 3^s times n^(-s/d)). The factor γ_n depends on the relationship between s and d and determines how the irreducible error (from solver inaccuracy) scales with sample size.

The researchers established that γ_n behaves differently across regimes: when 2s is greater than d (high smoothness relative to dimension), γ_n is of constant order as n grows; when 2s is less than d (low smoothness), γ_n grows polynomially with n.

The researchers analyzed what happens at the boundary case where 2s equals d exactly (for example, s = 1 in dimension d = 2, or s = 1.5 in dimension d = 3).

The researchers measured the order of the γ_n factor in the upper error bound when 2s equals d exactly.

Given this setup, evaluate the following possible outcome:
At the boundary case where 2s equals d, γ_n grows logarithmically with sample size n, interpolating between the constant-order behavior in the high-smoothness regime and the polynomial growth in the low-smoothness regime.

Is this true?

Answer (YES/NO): NO